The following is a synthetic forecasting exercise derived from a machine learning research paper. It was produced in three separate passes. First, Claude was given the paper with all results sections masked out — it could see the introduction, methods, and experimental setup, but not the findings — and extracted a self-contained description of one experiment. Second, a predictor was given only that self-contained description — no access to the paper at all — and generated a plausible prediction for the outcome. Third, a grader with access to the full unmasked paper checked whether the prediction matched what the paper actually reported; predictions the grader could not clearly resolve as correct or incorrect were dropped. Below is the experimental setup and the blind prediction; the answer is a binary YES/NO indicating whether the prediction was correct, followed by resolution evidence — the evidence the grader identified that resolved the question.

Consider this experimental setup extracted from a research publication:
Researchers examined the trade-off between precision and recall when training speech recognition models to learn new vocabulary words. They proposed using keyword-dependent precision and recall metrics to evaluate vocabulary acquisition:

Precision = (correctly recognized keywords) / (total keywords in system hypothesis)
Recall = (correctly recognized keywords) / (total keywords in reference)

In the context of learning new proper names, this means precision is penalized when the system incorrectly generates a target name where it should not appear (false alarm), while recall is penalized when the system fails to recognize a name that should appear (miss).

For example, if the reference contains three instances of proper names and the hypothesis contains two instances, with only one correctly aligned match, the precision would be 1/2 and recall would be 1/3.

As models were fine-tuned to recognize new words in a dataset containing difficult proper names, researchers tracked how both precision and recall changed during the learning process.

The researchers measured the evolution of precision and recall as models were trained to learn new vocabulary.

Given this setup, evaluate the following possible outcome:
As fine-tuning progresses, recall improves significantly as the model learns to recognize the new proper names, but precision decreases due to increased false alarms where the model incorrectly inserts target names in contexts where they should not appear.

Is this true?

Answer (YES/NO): YES